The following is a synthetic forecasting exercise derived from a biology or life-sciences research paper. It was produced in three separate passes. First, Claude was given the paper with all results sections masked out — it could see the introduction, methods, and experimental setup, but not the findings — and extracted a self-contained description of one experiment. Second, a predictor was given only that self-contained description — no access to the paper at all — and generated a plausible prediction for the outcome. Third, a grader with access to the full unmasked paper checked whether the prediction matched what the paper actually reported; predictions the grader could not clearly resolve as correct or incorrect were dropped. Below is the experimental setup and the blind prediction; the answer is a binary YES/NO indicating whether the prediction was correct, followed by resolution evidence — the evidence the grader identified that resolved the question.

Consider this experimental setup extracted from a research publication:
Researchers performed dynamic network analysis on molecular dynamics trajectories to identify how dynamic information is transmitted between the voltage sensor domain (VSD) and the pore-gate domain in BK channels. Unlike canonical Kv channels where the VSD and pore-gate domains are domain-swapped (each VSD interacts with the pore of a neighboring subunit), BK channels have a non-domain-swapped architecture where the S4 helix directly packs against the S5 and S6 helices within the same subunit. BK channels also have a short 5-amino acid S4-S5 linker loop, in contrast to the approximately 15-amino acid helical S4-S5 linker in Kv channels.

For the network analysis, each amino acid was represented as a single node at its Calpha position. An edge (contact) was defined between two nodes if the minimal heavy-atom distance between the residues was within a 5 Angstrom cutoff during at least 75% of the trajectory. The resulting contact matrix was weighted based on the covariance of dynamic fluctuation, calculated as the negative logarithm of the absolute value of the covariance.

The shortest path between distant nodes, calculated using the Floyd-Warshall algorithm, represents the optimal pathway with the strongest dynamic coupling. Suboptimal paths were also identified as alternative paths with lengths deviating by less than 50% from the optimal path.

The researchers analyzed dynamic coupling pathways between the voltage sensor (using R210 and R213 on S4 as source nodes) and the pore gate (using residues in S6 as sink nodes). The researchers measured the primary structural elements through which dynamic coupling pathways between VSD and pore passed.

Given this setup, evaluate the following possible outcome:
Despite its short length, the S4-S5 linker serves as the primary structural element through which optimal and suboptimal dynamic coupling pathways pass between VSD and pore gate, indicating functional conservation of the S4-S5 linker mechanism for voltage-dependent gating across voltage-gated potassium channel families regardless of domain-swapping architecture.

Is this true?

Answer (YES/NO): NO